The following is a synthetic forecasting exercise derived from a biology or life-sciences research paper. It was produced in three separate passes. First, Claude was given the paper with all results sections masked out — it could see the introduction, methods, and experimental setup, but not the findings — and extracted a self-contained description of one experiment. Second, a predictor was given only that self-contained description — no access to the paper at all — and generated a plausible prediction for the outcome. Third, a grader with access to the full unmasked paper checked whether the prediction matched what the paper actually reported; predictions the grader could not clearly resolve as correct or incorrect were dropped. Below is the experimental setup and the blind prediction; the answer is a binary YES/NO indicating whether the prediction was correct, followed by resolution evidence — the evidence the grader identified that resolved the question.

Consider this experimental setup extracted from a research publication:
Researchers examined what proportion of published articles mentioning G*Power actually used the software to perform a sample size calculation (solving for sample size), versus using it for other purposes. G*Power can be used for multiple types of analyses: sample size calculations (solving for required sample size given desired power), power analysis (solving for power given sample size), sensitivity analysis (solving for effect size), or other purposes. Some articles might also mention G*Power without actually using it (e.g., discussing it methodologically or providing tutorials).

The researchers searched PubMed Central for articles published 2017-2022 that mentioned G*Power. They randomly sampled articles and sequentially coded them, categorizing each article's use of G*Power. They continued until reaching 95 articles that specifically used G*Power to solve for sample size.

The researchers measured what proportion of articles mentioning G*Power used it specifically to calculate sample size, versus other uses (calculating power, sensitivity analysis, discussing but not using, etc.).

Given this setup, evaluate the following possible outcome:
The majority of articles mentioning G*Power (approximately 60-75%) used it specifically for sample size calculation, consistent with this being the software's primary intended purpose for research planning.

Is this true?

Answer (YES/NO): YES